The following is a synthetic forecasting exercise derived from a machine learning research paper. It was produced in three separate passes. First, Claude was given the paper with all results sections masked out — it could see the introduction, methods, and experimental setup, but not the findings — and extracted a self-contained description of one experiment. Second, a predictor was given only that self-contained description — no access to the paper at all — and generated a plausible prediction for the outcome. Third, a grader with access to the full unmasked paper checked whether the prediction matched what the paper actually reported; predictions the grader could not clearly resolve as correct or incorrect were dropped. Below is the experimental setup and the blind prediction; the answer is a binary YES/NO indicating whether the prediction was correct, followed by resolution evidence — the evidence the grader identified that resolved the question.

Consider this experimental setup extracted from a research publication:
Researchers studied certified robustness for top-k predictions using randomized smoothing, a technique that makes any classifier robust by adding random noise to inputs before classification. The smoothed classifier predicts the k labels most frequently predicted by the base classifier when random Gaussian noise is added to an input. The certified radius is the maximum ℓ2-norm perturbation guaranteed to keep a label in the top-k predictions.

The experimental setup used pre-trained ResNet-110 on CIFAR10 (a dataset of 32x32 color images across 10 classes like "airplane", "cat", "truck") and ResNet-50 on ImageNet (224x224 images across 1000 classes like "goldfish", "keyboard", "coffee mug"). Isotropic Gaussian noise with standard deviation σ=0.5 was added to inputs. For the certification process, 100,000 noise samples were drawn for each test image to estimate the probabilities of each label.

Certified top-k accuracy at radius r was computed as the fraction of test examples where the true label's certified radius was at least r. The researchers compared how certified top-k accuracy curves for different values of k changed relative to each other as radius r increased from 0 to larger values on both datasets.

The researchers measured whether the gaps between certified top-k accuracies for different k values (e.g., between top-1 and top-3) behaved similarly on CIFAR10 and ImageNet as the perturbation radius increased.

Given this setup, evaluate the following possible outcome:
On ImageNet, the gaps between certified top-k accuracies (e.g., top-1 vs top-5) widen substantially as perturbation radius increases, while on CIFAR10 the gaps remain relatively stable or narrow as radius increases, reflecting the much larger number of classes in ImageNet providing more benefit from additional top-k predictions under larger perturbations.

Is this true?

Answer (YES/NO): NO